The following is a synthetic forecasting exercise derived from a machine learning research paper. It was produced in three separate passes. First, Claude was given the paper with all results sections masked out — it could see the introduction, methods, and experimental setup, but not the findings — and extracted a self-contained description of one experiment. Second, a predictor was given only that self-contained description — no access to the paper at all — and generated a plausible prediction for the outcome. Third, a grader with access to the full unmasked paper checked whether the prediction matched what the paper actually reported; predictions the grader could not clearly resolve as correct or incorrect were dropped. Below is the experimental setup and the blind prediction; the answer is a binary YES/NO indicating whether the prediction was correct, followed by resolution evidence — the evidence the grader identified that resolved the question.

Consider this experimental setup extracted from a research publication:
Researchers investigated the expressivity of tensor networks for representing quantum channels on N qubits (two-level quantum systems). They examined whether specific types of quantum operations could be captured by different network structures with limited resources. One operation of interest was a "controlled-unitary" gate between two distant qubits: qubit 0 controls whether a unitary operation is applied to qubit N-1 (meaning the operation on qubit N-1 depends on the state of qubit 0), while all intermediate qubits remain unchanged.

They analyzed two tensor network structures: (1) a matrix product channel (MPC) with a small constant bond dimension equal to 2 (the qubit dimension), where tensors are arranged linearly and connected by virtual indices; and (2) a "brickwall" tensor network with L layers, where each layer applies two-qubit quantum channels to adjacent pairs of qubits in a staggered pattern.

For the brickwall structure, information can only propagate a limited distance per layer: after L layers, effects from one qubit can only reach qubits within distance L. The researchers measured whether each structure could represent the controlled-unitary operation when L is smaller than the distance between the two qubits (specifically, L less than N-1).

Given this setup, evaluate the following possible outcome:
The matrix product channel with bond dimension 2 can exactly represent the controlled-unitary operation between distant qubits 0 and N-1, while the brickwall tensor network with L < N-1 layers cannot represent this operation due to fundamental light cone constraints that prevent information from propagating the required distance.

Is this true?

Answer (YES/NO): YES